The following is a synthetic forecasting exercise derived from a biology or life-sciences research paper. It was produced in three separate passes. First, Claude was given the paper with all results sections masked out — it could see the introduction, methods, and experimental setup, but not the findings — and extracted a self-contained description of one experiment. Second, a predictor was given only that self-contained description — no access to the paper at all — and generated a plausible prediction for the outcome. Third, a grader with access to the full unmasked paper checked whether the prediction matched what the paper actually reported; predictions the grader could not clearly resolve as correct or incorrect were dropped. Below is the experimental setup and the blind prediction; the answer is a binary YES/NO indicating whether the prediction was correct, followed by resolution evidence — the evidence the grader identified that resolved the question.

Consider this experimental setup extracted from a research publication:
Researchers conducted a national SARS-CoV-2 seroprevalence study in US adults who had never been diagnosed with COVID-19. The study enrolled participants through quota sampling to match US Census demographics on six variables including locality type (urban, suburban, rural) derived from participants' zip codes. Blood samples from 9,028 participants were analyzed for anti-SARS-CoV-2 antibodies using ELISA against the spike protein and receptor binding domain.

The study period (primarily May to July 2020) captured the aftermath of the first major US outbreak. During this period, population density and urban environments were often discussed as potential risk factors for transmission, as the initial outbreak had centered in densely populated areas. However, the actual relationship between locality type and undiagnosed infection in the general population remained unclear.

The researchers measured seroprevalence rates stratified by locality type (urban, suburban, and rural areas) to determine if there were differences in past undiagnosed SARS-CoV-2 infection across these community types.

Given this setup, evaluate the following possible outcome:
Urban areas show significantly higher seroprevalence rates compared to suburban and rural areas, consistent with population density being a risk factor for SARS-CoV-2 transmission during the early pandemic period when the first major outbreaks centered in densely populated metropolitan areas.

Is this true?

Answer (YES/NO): YES